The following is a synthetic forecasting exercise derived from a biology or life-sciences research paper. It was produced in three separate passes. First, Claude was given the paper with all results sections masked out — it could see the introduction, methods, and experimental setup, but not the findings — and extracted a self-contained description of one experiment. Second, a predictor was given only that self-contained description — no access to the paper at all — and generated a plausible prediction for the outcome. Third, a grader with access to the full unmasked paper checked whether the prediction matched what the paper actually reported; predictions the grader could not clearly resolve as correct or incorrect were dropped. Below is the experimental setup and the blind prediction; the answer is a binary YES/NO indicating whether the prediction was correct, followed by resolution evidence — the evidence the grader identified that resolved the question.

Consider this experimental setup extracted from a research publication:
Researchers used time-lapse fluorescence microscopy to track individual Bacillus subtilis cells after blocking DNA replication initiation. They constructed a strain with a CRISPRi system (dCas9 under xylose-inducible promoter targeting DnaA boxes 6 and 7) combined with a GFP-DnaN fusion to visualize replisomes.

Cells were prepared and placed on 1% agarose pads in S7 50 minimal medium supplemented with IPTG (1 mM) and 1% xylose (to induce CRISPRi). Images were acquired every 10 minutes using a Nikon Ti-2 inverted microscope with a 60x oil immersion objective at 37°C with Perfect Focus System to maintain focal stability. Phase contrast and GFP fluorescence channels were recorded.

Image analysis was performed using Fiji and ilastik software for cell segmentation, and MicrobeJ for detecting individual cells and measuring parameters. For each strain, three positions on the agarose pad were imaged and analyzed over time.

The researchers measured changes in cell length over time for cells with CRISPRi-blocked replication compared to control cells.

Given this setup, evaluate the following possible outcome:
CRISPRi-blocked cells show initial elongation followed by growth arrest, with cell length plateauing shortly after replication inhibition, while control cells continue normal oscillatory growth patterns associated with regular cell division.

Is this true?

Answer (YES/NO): NO